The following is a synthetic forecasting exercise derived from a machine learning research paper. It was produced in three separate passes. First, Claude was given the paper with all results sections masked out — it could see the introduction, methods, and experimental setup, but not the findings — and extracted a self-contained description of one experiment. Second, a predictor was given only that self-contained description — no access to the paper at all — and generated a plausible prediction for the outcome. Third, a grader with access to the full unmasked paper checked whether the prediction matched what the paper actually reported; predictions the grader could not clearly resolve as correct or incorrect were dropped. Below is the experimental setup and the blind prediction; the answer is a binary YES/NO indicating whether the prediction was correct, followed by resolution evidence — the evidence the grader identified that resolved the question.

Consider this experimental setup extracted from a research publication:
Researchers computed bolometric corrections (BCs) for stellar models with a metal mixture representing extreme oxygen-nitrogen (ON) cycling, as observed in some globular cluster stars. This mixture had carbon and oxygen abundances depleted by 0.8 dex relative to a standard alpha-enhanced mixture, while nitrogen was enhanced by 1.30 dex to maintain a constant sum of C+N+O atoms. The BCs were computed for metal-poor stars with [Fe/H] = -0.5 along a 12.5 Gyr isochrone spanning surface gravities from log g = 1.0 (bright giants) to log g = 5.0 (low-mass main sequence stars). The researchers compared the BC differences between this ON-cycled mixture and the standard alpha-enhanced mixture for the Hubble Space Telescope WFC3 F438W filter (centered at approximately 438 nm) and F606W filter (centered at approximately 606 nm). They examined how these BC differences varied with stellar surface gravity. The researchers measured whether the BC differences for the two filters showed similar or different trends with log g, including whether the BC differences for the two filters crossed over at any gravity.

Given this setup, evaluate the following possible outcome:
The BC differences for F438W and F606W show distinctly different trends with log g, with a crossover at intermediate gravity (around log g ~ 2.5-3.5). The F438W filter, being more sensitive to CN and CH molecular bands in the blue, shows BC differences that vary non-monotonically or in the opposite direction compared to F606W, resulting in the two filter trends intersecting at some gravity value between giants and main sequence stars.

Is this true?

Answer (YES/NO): NO